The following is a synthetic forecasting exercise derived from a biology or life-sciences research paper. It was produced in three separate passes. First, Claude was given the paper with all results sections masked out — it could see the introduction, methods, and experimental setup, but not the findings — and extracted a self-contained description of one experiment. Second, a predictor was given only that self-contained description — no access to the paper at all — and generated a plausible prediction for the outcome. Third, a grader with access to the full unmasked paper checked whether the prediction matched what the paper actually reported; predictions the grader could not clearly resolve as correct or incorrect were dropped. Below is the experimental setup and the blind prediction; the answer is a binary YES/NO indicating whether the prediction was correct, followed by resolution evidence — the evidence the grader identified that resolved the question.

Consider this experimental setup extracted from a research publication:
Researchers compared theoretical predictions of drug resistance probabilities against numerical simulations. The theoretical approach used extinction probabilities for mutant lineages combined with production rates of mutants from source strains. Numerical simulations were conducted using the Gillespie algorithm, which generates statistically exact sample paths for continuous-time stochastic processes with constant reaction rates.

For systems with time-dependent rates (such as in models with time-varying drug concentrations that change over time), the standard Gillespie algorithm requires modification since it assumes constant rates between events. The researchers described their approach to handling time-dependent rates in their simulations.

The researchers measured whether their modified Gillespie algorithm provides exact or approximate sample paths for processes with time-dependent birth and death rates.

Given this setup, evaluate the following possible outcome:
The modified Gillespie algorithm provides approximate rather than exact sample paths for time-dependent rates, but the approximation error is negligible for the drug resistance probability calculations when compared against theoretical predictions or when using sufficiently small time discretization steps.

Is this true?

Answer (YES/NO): NO